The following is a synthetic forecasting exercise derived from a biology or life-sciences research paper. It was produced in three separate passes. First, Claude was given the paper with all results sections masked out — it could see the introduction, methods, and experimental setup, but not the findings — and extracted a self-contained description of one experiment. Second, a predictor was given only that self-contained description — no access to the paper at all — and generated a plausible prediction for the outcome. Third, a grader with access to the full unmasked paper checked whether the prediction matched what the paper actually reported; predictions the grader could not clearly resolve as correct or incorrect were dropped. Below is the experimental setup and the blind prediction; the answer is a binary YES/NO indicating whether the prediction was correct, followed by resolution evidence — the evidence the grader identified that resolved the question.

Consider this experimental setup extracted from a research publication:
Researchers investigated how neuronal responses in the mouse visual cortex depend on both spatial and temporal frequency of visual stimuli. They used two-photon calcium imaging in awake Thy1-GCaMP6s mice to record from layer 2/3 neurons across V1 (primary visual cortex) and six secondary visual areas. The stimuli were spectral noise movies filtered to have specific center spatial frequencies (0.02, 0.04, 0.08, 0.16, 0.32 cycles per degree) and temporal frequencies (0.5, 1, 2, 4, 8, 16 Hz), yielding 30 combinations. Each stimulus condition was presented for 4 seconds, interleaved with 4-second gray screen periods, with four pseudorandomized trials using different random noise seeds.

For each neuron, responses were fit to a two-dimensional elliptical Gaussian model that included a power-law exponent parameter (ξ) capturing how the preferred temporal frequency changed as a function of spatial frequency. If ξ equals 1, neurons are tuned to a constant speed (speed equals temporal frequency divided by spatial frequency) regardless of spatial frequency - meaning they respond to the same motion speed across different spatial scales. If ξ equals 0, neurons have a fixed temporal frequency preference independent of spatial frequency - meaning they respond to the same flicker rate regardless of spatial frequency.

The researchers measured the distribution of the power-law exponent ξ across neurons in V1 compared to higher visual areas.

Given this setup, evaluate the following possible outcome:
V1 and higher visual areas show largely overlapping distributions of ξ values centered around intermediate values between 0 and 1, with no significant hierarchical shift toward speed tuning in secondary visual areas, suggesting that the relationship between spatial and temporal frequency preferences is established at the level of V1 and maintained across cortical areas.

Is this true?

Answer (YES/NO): NO